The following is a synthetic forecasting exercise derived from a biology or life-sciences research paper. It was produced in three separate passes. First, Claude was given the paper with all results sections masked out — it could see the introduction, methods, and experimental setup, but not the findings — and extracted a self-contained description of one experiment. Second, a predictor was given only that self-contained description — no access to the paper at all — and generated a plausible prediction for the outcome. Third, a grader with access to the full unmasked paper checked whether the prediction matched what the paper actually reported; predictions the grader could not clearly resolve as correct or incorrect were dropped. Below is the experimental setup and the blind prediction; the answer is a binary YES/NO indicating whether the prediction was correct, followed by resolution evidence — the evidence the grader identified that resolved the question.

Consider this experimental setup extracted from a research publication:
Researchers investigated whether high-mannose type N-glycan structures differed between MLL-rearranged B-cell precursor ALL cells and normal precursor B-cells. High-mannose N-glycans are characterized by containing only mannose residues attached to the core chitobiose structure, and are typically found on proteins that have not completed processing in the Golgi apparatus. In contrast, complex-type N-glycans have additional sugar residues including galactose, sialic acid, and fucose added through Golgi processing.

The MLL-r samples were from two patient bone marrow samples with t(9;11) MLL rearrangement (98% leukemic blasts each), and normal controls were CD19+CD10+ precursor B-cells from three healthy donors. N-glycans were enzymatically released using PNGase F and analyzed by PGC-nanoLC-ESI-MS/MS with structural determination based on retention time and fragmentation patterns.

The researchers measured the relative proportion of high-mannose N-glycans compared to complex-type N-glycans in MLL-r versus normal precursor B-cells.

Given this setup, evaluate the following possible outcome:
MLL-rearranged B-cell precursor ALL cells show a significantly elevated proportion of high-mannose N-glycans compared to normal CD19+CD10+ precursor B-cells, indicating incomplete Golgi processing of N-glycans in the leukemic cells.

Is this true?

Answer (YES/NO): NO